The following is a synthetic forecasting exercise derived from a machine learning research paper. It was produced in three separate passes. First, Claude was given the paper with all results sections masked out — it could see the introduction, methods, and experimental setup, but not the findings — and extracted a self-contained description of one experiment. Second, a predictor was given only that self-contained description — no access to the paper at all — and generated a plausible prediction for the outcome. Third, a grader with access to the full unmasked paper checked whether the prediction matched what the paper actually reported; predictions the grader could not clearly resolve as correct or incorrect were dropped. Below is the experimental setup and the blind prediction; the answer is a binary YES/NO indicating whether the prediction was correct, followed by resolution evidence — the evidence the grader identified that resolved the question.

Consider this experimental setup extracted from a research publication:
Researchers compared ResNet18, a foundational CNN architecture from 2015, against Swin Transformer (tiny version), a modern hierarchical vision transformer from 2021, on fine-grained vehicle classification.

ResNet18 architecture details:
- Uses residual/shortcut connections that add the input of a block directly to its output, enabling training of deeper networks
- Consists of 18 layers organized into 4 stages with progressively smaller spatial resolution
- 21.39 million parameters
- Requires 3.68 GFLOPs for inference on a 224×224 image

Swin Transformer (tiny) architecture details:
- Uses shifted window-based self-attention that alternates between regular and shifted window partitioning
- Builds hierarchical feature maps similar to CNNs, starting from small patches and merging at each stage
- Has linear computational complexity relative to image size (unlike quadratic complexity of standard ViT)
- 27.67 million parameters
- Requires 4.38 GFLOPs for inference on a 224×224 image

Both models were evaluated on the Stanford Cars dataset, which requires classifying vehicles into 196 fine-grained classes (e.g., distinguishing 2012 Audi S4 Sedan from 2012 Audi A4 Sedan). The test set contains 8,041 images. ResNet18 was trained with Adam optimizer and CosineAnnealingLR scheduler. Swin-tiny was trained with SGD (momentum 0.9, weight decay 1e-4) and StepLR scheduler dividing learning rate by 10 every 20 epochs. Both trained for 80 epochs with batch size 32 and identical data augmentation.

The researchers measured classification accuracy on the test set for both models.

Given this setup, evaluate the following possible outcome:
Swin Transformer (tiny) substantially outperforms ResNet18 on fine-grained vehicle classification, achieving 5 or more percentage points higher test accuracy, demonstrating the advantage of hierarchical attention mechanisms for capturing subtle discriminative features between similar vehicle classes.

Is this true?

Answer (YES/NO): NO